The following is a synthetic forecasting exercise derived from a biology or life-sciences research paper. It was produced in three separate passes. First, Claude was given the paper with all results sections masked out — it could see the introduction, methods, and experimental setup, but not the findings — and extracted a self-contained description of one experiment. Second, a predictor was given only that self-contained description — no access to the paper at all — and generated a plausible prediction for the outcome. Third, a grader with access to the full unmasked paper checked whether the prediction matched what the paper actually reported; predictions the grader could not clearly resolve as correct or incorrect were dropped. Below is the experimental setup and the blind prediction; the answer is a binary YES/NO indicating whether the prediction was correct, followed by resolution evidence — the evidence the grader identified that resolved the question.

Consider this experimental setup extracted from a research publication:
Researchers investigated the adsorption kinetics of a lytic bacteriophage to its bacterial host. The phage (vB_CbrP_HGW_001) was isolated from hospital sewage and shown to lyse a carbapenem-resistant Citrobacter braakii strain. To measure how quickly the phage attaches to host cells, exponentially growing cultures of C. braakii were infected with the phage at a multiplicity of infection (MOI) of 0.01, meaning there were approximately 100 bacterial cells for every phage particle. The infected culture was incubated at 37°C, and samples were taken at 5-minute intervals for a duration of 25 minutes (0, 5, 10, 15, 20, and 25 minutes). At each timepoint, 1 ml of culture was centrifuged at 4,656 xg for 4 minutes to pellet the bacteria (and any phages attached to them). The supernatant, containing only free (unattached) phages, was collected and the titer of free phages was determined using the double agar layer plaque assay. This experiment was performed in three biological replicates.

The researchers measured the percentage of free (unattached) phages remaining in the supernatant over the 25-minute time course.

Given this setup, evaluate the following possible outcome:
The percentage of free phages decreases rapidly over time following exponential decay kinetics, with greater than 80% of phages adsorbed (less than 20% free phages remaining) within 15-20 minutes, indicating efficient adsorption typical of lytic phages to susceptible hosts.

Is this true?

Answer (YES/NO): NO